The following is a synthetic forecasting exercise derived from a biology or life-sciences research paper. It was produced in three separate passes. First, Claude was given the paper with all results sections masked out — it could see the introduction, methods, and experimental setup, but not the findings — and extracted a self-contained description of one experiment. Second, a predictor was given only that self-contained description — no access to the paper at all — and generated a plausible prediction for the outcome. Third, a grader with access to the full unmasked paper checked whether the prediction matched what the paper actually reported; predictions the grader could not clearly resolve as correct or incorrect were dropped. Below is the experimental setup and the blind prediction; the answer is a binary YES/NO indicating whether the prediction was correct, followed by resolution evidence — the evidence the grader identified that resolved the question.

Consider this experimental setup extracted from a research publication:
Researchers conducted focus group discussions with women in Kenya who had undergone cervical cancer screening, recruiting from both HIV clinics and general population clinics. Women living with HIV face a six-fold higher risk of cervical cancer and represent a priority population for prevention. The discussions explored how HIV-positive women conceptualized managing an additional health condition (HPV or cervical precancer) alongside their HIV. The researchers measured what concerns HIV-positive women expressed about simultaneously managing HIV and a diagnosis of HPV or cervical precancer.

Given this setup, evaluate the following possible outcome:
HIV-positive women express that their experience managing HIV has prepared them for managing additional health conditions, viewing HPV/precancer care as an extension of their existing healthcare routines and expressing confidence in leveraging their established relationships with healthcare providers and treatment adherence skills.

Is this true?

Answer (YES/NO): YES